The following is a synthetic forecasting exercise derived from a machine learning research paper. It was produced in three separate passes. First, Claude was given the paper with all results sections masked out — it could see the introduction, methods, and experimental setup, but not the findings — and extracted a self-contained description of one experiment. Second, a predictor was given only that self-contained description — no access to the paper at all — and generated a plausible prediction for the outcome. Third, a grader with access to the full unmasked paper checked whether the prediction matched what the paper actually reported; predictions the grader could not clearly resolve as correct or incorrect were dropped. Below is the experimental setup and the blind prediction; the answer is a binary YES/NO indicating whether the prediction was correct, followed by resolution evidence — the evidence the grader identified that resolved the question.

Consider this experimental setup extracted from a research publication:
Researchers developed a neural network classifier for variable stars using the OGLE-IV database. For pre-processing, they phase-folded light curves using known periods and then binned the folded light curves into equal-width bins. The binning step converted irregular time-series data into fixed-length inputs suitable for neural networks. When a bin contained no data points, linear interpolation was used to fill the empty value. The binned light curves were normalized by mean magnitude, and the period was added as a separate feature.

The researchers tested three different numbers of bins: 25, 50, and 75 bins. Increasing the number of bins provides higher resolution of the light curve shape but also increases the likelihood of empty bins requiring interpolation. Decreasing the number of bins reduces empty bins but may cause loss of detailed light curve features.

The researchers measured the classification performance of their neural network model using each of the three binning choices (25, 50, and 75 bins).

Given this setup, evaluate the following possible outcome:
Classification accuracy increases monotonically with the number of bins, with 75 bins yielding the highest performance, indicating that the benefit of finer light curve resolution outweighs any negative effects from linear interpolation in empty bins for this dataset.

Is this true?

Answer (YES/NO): NO